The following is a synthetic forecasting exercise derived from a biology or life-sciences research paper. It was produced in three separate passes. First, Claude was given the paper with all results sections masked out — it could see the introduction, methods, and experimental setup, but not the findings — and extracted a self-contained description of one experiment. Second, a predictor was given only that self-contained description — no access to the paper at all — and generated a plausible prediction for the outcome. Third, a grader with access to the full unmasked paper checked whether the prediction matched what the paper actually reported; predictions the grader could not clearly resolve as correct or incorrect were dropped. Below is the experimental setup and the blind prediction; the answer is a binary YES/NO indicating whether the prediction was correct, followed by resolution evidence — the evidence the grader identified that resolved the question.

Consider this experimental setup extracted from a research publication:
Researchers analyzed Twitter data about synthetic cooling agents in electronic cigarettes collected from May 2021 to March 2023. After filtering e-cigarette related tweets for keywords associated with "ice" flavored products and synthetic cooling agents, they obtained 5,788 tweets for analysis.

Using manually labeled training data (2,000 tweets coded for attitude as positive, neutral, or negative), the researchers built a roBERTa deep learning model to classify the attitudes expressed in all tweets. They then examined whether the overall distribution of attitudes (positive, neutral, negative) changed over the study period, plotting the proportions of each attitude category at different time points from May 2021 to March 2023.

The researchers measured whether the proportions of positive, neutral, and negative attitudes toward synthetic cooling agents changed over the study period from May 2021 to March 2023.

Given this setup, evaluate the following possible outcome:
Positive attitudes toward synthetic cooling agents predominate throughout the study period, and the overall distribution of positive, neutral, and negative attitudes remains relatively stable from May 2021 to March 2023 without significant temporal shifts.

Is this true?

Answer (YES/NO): YES